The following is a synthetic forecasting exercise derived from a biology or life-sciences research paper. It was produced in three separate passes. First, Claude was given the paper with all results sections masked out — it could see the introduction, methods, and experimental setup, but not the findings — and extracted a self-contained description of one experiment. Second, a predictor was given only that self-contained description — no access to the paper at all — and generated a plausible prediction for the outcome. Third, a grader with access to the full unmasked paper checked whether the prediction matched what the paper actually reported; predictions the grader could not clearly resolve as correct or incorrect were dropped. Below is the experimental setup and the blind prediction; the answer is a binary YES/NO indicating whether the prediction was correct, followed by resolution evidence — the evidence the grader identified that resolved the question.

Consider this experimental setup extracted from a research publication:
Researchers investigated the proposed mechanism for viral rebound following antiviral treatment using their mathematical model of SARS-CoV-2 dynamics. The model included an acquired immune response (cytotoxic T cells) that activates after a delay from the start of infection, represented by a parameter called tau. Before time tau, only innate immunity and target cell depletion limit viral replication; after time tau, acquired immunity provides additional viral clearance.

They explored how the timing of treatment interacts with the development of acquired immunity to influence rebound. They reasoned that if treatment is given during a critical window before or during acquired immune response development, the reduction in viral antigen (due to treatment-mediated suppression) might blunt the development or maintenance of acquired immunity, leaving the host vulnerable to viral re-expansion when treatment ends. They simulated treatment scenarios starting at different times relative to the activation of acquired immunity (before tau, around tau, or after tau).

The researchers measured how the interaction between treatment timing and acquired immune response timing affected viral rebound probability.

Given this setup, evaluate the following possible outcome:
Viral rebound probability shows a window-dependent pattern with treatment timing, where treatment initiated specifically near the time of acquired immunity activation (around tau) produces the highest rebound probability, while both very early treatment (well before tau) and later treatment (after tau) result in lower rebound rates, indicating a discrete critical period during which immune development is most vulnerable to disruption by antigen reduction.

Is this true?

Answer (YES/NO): NO